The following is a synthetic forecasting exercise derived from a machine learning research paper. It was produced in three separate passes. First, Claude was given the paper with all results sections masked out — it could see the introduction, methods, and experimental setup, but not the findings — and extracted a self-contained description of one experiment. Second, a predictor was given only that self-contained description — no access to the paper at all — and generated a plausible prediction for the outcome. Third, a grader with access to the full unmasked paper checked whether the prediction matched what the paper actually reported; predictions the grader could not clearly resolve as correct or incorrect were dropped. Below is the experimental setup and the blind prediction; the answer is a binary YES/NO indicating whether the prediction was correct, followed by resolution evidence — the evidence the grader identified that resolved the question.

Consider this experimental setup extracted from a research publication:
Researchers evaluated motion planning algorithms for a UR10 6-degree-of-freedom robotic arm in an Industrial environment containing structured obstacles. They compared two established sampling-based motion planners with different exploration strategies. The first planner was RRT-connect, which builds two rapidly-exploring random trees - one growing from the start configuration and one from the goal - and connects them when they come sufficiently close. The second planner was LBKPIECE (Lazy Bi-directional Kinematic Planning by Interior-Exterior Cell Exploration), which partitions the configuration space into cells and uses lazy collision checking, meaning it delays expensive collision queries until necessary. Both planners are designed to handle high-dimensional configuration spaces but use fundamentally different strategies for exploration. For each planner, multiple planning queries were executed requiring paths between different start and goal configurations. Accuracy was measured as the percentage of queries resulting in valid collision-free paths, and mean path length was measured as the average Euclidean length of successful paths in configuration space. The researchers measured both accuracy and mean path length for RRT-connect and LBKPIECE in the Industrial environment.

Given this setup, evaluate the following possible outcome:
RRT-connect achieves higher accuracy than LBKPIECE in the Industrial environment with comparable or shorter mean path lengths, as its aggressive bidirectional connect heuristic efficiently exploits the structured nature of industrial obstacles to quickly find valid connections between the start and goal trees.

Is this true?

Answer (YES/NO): YES